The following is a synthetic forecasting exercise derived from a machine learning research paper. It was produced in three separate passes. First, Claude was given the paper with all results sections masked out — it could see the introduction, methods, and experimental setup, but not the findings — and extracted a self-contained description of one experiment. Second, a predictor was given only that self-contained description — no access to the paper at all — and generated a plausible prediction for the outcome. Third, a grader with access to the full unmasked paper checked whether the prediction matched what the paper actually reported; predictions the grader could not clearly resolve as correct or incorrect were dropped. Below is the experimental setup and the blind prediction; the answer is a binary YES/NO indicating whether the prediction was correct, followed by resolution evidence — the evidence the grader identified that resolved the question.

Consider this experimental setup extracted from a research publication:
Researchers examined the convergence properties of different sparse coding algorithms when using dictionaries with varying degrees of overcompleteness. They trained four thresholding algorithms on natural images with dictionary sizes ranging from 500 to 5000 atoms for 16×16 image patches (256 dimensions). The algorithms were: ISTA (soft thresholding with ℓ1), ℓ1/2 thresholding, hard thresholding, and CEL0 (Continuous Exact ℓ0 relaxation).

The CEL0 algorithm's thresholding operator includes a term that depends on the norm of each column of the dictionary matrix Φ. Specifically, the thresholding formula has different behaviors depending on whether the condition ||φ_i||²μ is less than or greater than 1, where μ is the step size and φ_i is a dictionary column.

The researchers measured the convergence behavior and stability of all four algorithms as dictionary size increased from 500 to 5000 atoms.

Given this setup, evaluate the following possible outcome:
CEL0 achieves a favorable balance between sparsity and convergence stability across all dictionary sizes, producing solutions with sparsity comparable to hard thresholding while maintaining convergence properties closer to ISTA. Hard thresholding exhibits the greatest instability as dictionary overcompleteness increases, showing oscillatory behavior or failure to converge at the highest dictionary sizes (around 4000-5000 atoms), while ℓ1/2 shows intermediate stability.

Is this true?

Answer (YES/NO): NO